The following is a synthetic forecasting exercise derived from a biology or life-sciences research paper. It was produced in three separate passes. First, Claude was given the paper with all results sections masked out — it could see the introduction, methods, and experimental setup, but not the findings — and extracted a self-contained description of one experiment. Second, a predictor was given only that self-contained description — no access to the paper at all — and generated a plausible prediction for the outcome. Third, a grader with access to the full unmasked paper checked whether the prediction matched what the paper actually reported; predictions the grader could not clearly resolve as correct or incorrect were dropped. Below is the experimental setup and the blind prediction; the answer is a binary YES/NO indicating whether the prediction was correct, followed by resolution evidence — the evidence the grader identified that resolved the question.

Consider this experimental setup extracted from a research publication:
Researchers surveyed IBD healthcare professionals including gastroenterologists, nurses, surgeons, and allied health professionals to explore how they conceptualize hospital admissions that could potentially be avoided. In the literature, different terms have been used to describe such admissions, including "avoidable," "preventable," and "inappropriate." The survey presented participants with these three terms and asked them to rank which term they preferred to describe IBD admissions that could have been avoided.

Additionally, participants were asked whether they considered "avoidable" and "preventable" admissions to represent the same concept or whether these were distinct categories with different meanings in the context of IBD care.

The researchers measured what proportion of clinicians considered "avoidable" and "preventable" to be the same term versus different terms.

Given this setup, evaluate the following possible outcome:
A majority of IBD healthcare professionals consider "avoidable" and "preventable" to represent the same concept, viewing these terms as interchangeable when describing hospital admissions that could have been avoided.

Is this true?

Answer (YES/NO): YES